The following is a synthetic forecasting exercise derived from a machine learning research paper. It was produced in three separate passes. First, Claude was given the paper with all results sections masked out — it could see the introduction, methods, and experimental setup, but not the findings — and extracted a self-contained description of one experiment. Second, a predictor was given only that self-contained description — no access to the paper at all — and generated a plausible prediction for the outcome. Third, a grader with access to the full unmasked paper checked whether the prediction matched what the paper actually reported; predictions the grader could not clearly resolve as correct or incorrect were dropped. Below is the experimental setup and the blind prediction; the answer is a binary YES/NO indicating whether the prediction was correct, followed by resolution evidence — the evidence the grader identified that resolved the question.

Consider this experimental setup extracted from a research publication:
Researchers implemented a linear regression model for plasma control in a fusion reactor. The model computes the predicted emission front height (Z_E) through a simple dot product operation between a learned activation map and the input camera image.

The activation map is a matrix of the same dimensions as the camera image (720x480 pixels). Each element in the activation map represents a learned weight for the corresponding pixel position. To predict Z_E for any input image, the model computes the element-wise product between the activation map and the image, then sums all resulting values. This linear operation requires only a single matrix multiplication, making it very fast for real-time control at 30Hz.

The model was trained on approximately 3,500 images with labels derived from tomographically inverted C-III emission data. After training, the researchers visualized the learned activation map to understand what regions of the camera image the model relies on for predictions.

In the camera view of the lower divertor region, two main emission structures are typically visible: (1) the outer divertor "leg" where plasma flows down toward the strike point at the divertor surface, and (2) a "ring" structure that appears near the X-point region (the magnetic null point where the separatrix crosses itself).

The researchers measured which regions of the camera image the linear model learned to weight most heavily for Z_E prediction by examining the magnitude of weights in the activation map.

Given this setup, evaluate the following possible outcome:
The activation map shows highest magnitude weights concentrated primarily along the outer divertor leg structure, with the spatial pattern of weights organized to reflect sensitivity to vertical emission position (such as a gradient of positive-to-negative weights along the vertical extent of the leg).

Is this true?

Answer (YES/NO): NO